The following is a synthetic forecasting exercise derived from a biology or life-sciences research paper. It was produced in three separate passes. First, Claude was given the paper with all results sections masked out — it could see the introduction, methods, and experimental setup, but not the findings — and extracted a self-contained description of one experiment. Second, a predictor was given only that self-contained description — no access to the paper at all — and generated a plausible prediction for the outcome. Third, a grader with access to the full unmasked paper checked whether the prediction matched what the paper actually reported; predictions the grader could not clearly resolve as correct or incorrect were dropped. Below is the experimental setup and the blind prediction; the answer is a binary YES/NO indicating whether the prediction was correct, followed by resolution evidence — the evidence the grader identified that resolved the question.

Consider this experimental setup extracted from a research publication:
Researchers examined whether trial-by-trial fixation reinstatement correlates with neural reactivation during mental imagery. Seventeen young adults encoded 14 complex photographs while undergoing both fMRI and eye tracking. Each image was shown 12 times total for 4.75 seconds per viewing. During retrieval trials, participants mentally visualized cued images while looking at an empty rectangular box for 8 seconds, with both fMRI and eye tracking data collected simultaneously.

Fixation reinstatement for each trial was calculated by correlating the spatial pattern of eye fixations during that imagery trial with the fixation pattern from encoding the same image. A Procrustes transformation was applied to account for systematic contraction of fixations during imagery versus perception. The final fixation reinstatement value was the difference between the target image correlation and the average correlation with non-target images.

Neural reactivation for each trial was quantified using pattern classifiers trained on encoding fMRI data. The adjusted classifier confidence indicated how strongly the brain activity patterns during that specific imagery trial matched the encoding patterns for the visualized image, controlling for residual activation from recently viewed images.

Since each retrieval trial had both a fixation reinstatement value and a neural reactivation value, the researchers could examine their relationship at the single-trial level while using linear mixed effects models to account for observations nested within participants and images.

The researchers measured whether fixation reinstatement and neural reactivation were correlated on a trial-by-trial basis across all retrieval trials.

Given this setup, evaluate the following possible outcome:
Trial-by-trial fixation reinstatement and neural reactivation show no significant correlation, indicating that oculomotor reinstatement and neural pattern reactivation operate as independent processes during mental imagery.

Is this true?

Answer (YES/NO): NO